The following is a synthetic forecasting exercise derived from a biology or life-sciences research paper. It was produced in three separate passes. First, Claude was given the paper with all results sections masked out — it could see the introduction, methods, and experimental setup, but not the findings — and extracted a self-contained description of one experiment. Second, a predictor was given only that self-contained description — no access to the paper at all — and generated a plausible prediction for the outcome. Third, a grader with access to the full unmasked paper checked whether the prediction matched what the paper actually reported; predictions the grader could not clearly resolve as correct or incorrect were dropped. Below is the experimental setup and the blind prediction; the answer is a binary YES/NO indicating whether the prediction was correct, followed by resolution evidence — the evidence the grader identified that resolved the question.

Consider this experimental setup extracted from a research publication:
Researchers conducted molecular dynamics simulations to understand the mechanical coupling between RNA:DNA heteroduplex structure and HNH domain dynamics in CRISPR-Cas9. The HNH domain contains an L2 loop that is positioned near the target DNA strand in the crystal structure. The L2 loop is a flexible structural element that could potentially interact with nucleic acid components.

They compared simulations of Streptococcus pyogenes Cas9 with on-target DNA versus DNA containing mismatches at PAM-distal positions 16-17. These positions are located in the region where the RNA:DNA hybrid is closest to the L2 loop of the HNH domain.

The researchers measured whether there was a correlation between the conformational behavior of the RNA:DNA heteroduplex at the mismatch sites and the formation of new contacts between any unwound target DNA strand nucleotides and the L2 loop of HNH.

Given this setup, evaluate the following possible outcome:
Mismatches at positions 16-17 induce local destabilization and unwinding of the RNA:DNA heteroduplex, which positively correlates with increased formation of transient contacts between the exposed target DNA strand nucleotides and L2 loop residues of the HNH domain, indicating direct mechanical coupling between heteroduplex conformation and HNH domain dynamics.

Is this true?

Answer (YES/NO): YES